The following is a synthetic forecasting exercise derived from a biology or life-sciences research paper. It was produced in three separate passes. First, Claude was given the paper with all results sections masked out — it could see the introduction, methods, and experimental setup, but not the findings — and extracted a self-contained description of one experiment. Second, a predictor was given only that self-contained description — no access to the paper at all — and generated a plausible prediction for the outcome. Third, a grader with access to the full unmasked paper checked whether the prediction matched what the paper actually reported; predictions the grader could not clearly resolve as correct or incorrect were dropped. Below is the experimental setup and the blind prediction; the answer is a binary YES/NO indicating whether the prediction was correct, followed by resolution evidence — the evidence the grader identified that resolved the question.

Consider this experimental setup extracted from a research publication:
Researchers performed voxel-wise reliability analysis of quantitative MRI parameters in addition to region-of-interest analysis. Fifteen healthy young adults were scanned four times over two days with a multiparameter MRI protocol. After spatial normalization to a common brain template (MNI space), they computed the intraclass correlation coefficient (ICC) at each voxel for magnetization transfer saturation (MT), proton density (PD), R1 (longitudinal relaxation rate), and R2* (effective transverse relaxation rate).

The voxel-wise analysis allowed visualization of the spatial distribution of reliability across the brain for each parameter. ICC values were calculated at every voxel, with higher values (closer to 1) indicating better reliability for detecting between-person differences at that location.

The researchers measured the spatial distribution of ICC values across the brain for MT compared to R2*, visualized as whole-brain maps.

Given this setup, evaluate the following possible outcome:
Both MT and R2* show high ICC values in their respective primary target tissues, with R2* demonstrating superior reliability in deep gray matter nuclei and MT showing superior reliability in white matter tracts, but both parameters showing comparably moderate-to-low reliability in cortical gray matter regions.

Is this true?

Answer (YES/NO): NO